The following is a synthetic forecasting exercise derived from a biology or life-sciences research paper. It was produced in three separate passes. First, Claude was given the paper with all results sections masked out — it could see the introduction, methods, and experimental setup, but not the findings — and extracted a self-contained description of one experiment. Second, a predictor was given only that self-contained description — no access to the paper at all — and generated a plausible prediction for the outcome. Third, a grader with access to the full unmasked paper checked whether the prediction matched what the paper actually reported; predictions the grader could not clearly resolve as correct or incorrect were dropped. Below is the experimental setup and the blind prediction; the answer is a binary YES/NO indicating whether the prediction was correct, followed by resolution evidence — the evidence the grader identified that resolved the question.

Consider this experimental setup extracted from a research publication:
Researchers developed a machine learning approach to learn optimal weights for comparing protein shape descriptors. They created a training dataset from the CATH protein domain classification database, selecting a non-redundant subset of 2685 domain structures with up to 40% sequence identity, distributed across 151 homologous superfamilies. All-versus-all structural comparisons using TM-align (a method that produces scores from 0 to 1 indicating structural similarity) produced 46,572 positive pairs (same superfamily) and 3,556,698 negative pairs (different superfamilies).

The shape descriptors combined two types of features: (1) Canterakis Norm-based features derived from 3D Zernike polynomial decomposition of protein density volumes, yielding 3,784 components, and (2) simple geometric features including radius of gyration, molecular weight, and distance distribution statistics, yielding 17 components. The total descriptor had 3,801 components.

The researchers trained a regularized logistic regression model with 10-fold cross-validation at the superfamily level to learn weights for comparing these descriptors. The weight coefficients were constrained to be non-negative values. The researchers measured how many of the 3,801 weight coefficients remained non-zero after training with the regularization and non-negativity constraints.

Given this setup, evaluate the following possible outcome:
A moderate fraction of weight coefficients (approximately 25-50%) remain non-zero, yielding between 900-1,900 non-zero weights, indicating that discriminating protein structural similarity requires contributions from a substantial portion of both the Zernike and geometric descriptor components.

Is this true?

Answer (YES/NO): YES